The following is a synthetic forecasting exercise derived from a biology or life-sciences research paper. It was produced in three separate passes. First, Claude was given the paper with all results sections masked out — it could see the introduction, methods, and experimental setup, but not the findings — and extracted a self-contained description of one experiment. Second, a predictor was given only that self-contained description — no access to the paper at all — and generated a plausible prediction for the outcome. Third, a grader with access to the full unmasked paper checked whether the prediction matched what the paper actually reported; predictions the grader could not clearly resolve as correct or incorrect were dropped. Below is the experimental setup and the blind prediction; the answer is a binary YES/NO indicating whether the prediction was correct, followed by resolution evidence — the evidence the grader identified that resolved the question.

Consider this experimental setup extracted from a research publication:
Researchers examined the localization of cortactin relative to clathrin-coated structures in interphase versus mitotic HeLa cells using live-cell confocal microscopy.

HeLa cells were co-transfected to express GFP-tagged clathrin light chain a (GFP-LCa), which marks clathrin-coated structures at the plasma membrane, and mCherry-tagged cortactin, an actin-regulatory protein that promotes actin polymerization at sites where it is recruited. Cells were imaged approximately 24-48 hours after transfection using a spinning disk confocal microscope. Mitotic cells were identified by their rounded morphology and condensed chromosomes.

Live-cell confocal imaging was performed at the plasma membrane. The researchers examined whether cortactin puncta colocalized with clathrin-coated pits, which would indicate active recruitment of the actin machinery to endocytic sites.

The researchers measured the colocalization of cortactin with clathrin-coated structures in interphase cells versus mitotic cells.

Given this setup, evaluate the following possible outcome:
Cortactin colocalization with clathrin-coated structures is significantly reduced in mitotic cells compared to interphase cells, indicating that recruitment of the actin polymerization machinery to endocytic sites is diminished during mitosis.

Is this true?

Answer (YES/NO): YES